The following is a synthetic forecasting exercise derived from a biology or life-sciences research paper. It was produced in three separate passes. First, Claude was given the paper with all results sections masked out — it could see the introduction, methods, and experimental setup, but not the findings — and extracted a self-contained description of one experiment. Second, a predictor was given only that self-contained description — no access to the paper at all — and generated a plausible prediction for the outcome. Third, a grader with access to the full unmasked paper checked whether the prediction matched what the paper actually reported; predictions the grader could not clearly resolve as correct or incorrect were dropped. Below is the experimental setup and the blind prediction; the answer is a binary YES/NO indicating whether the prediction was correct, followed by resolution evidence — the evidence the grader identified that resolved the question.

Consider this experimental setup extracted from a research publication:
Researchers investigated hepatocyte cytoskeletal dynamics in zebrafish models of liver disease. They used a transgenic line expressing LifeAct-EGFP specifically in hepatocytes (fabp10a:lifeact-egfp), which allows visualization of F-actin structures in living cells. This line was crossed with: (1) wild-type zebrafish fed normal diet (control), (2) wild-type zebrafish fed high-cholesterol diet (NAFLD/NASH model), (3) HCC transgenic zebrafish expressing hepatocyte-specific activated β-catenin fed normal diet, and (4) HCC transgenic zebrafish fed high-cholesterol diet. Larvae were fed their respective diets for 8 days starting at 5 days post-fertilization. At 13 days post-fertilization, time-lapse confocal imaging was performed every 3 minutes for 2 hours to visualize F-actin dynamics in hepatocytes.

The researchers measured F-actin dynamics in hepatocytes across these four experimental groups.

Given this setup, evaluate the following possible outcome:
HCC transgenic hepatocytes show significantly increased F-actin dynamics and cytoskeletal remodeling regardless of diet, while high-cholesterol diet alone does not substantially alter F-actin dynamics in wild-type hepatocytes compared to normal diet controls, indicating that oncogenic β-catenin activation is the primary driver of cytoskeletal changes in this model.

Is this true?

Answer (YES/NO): YES